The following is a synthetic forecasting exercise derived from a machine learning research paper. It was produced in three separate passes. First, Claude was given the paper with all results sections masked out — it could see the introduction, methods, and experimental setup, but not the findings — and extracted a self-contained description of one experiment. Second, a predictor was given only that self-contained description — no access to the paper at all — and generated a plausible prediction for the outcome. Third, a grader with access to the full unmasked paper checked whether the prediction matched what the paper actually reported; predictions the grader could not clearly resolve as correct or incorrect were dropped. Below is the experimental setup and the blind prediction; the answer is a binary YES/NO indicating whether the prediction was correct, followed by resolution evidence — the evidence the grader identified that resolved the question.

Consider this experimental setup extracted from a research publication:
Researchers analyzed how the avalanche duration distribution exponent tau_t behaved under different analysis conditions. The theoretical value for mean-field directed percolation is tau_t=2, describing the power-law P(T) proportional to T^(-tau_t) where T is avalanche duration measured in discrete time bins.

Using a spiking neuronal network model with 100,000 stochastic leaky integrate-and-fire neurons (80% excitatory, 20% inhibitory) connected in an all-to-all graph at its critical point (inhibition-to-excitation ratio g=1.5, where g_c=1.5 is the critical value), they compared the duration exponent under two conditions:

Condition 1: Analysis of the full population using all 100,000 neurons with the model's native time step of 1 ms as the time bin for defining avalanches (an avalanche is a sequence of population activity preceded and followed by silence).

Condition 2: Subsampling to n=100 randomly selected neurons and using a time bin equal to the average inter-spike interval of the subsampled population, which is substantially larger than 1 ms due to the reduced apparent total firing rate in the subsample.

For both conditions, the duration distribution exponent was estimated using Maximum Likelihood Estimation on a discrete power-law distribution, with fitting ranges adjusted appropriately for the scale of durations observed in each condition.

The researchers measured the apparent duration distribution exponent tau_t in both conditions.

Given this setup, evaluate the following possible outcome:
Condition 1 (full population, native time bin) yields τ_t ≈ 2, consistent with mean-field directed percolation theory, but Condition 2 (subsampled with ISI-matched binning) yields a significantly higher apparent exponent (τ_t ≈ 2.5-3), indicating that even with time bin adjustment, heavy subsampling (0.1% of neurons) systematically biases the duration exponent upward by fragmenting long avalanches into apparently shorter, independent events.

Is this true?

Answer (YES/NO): NO